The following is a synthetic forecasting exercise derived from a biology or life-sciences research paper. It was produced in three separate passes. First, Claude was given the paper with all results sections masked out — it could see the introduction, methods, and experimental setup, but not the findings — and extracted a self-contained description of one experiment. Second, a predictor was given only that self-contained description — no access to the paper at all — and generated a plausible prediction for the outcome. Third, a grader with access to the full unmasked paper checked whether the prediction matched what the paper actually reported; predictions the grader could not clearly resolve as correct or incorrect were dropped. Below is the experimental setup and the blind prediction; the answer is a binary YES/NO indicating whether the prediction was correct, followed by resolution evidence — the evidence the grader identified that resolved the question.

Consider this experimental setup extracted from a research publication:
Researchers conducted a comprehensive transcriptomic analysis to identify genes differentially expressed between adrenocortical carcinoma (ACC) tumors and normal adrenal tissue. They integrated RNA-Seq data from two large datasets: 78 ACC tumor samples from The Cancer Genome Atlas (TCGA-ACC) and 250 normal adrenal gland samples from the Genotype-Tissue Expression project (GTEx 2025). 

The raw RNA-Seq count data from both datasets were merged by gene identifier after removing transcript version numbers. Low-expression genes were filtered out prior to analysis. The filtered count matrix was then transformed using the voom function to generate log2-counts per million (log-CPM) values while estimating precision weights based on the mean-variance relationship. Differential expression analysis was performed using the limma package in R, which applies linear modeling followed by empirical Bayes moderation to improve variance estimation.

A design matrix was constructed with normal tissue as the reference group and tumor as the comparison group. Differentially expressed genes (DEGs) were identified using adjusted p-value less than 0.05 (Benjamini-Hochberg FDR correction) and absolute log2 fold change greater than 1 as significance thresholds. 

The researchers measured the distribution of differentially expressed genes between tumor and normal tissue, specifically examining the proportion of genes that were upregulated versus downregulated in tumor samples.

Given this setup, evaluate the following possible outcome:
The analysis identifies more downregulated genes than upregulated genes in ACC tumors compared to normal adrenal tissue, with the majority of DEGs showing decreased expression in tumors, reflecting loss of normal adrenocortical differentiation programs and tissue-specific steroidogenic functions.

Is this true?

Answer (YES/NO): NO